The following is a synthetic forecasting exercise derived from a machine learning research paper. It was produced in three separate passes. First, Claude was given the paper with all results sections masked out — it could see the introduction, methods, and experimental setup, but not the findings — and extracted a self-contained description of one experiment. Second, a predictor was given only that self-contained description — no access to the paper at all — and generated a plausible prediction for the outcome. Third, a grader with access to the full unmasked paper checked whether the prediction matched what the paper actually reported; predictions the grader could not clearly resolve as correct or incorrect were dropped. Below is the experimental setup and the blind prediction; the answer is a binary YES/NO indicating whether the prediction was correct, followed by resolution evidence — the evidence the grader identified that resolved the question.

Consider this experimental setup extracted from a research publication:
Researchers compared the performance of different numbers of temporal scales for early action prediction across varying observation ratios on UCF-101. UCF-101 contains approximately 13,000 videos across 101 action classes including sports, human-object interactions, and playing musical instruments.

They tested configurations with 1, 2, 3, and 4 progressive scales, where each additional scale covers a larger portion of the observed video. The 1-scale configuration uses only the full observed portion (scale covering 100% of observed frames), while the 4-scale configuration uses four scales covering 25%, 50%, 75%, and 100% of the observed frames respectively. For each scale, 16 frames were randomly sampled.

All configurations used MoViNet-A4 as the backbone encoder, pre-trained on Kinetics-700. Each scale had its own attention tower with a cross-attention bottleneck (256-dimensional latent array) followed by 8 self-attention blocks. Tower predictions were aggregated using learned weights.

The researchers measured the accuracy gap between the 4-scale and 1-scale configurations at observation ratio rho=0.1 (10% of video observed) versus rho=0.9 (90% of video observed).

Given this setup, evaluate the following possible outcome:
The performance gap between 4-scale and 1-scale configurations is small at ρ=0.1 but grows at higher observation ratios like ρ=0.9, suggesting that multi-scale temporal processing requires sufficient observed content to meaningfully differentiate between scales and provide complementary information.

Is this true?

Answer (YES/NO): NO